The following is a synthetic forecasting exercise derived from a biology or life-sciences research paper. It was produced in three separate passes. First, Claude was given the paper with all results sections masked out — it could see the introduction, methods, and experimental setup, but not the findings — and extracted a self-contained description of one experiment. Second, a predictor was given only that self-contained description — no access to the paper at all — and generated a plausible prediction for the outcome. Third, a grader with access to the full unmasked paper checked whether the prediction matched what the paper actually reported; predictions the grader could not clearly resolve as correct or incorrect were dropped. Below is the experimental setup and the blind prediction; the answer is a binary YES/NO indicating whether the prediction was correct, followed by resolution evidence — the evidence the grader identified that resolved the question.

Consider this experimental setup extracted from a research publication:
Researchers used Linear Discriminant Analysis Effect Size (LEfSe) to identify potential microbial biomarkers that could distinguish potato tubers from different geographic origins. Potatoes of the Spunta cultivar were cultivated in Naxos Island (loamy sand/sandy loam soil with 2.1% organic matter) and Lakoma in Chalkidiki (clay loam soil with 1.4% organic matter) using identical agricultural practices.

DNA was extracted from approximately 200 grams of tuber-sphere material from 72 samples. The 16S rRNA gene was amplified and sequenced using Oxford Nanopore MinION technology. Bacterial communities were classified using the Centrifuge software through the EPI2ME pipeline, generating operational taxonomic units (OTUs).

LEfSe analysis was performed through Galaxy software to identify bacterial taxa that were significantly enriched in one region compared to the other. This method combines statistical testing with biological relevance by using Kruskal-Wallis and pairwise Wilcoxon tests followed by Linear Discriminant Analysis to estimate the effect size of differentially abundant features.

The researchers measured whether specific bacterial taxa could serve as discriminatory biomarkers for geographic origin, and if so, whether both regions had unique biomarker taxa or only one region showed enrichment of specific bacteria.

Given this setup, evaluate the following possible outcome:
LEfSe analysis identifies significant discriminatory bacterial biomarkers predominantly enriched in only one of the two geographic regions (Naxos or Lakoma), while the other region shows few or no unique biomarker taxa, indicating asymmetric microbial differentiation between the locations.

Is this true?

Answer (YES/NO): NO